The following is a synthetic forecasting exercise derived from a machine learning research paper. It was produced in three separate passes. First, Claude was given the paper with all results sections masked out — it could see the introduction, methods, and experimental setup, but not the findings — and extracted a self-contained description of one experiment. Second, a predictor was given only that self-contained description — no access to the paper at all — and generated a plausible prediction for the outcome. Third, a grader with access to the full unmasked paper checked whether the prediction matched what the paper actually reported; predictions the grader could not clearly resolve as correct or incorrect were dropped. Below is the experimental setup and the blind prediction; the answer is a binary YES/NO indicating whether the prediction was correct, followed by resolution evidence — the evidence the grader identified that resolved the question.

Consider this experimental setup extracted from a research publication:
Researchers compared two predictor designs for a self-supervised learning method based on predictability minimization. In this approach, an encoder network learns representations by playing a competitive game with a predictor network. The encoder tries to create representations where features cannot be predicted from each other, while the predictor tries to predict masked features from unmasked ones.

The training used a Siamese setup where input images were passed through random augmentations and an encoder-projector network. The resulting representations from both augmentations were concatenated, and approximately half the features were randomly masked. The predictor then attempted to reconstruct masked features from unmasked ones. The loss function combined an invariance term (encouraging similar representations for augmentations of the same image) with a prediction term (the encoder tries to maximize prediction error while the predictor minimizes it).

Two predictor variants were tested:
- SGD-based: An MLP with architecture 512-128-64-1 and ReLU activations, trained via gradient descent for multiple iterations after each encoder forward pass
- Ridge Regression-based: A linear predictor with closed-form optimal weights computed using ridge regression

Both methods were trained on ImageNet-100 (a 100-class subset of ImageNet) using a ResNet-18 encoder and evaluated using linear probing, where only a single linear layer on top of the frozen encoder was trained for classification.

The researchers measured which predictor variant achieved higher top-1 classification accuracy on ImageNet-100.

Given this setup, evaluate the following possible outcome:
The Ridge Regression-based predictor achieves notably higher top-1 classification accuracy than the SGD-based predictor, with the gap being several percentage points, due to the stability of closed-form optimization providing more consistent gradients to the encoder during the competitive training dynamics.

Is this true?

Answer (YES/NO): YES